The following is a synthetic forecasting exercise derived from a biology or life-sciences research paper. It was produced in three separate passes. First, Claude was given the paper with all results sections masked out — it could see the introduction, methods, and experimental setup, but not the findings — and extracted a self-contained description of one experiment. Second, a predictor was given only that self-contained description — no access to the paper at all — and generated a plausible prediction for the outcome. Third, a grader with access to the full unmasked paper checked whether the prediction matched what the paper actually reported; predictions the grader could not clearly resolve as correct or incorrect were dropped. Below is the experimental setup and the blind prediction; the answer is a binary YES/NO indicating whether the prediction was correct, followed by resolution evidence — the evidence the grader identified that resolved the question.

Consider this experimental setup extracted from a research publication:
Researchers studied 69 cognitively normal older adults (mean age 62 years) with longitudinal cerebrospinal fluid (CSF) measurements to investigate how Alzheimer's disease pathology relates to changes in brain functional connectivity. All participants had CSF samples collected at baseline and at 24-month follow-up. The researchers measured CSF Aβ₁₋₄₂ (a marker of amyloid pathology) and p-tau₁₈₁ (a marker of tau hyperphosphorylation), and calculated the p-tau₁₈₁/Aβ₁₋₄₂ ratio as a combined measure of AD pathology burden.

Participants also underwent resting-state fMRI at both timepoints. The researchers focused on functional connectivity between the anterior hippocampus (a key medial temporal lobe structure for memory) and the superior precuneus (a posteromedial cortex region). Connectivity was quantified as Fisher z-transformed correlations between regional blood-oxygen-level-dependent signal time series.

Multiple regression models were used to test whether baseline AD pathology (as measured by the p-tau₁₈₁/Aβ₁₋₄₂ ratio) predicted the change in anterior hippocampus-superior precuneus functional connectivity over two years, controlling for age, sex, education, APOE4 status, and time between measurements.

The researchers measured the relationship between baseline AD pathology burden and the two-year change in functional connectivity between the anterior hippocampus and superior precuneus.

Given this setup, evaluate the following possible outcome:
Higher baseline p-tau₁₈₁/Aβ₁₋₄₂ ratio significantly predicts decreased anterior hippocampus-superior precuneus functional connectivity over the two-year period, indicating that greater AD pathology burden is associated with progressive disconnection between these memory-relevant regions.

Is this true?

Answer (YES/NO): NO